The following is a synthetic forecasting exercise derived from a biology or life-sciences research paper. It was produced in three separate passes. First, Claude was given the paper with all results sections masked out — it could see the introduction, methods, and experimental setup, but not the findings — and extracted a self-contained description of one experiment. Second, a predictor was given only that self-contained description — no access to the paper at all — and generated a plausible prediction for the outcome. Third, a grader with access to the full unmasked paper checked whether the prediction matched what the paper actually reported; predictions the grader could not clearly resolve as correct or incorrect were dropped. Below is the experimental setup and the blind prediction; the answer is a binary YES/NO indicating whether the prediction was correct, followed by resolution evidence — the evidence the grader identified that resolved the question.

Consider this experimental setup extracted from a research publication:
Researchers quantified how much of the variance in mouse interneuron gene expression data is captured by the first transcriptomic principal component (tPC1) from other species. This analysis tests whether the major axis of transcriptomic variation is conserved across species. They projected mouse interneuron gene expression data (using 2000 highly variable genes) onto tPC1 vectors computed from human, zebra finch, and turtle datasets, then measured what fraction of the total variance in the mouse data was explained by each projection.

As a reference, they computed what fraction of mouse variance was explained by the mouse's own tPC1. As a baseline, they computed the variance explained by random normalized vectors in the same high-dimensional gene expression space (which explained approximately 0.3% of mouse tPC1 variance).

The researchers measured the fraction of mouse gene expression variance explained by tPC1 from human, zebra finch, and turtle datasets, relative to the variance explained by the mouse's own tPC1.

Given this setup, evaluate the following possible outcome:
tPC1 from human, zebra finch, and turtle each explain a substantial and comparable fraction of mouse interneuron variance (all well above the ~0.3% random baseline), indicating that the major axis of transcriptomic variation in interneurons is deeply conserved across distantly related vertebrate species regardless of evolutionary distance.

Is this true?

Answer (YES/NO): NO